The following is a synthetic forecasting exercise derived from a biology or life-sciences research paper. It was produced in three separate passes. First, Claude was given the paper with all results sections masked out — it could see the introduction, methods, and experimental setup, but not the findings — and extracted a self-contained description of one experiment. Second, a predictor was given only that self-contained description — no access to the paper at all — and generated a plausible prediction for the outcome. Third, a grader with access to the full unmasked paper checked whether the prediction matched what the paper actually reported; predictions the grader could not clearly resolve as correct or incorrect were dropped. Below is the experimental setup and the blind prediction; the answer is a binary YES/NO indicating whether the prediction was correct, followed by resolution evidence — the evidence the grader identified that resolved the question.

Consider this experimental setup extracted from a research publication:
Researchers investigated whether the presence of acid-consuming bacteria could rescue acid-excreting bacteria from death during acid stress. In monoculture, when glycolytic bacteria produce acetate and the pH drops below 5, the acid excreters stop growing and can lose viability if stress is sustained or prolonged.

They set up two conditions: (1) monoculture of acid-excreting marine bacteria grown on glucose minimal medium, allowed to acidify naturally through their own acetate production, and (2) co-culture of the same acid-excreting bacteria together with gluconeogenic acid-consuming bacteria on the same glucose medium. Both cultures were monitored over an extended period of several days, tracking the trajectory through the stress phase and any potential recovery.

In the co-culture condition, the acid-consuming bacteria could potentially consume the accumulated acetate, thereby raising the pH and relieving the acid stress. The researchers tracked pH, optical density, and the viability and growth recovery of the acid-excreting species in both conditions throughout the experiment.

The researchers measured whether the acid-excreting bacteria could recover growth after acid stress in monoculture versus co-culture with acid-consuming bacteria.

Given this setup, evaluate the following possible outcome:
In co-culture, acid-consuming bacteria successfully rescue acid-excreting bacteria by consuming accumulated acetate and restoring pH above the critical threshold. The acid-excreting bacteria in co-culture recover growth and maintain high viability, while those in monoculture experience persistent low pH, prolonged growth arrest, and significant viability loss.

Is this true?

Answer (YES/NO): YES